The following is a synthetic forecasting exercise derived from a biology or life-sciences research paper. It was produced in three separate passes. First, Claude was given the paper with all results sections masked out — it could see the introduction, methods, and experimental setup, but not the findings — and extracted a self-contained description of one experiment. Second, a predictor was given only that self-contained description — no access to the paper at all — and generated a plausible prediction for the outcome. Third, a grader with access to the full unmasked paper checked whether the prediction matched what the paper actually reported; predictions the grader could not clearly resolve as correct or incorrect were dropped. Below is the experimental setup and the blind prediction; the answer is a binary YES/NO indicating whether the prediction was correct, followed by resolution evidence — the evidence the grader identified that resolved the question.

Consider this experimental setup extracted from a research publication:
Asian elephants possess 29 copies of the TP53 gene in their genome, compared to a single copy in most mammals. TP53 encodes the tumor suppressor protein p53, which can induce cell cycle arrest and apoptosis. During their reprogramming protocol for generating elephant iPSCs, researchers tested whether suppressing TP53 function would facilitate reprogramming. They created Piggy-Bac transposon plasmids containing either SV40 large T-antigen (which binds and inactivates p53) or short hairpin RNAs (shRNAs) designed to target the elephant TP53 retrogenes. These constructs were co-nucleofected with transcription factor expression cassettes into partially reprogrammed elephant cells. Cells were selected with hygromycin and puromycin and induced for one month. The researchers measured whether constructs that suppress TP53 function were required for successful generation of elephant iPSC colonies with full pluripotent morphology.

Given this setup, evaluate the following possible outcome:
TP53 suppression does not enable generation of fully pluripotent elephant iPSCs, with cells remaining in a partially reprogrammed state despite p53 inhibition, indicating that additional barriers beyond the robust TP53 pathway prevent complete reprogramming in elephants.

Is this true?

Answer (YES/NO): NO